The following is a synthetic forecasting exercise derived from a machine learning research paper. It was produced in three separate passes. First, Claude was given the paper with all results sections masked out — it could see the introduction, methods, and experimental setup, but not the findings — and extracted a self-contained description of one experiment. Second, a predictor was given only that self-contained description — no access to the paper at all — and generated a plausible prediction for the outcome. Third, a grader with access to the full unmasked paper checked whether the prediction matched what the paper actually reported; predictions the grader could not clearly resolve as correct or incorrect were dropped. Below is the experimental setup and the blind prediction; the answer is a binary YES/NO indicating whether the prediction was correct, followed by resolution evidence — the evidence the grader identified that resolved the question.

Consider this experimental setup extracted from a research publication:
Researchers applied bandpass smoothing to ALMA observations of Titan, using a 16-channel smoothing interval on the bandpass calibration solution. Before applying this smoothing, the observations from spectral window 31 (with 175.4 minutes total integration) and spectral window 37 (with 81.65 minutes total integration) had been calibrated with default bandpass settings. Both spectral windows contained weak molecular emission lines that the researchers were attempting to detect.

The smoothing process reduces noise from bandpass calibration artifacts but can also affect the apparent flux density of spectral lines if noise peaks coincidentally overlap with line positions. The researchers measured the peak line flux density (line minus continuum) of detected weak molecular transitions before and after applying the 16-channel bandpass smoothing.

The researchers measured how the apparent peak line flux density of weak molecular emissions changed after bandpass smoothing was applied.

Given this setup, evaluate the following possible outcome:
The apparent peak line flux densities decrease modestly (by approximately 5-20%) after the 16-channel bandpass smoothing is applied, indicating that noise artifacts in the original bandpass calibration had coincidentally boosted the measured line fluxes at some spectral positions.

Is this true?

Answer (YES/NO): NO